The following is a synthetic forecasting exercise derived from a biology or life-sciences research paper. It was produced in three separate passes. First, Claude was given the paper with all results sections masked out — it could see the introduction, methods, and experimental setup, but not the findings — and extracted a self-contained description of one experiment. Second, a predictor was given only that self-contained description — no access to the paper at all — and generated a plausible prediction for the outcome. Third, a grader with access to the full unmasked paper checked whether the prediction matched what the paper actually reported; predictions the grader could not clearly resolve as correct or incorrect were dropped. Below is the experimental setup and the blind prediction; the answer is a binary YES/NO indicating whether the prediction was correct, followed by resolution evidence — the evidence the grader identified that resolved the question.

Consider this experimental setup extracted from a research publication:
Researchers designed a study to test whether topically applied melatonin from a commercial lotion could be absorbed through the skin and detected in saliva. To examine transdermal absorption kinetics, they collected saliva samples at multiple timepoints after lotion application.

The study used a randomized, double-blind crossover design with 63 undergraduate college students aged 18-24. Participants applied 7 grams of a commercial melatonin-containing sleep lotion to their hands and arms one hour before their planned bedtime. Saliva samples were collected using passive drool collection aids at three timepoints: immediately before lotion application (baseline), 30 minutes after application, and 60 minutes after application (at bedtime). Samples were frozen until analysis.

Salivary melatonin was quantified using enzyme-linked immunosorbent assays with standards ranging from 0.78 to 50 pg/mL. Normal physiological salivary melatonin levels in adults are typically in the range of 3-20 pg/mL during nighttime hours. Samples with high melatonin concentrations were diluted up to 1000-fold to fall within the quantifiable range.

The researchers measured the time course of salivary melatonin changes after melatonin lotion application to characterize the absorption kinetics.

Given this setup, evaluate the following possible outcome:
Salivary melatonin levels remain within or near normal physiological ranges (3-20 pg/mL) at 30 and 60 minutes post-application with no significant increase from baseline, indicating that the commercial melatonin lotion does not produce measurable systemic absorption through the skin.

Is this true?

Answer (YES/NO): NO